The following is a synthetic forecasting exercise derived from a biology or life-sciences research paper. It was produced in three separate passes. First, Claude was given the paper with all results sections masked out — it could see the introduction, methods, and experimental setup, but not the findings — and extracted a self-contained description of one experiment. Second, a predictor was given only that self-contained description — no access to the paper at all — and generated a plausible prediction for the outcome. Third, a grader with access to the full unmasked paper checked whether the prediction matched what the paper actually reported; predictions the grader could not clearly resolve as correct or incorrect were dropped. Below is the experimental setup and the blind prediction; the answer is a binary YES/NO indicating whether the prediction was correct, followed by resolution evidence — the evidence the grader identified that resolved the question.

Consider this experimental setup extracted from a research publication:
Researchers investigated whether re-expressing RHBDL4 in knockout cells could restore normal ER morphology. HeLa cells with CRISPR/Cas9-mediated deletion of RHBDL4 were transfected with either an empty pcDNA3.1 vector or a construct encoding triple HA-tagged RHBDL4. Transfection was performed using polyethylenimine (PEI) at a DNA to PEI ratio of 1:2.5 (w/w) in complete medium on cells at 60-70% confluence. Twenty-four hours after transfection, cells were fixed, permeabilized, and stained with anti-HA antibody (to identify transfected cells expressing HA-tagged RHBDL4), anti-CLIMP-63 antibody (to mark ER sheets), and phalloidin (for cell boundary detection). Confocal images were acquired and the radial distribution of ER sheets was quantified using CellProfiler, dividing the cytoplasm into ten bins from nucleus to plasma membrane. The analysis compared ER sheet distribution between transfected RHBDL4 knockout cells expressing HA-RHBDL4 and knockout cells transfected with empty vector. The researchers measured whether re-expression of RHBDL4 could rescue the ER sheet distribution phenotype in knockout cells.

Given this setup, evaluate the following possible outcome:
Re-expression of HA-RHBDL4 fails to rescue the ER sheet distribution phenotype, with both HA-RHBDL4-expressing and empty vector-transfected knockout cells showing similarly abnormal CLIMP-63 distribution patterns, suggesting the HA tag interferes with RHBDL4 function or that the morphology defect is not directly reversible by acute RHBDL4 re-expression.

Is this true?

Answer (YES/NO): NO